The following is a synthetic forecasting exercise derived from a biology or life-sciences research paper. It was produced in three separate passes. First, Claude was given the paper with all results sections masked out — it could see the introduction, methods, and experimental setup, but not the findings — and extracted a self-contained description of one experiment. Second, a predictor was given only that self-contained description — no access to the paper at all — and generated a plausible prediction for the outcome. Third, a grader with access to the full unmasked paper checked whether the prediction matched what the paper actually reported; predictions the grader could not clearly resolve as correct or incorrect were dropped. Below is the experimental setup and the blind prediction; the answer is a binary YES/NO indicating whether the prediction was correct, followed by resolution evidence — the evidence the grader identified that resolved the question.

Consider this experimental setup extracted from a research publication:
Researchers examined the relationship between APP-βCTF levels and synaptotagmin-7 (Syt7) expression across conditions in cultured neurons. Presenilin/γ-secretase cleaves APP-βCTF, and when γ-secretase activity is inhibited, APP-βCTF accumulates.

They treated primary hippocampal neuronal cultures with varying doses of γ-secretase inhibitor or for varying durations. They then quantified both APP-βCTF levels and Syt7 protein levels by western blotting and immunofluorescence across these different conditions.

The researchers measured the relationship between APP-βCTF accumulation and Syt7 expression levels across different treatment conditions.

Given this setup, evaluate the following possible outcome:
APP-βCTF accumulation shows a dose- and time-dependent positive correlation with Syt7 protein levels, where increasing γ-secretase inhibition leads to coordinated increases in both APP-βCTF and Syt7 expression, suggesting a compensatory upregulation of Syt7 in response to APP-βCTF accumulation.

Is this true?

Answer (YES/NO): NO